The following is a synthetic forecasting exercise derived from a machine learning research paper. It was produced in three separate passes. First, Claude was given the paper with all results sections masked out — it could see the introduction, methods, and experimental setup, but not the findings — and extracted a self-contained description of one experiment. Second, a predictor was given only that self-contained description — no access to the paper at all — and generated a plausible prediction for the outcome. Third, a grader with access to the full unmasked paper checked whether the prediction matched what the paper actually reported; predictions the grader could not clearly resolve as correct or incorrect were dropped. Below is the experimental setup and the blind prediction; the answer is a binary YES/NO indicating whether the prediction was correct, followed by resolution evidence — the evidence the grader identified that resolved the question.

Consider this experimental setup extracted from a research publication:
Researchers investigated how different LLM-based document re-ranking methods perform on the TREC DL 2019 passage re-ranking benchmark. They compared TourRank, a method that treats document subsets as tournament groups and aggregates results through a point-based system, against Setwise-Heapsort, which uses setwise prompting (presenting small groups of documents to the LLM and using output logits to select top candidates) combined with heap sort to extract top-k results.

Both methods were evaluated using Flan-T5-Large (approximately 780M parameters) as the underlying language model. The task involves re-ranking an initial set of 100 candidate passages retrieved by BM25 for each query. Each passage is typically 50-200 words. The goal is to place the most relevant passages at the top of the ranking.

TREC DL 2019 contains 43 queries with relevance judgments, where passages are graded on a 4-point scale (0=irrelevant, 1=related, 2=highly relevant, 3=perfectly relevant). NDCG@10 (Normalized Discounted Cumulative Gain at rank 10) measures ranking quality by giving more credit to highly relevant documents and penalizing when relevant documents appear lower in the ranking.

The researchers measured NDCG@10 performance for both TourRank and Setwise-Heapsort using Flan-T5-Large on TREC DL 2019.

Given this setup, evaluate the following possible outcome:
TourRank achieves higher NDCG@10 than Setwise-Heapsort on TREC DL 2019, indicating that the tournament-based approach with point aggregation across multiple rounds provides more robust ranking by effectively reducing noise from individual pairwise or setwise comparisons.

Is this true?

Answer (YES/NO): NO